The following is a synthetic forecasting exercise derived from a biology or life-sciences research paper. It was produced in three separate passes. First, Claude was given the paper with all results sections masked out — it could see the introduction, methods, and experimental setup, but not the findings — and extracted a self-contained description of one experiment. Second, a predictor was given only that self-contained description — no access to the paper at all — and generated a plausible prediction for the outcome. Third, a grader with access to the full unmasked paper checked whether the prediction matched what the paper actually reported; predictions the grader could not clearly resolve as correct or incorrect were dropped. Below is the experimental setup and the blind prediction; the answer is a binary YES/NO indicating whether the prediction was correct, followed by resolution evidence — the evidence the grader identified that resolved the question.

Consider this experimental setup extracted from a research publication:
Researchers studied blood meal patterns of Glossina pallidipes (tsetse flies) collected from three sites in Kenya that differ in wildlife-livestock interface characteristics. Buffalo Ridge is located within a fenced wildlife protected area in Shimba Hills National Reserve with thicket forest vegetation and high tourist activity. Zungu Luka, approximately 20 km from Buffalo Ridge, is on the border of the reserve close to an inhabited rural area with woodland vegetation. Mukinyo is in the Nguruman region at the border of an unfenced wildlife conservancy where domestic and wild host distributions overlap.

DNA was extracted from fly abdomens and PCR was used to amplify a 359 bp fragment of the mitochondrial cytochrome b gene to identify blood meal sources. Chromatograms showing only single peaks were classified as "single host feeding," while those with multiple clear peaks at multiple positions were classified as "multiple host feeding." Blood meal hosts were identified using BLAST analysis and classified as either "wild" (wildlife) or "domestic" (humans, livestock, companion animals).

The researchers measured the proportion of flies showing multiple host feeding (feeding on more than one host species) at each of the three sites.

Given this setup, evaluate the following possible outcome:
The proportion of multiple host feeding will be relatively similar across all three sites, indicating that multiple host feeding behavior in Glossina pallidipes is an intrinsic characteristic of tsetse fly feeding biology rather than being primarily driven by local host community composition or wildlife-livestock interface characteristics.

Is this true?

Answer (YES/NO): NO